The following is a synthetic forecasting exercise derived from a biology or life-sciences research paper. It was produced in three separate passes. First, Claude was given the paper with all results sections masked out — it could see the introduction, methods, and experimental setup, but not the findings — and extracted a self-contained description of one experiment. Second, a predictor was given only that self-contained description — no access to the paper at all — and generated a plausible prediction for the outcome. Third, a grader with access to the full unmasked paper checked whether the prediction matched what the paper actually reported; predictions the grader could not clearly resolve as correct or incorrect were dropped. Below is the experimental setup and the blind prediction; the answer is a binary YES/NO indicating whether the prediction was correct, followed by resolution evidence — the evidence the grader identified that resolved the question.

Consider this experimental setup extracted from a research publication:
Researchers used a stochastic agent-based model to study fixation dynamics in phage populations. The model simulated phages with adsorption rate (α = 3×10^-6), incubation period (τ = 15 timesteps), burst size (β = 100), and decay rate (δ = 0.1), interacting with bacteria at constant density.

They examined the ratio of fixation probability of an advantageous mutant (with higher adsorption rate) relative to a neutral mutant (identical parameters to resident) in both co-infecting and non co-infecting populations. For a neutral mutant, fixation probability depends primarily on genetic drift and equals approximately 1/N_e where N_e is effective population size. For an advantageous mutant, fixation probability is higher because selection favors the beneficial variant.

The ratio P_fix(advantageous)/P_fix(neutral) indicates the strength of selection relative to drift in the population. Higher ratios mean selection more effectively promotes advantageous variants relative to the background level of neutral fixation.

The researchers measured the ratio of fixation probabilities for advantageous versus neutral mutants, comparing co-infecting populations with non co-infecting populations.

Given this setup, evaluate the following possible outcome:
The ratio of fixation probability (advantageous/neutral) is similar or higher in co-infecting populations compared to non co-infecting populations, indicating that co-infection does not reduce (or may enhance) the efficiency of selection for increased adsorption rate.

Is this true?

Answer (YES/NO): YES